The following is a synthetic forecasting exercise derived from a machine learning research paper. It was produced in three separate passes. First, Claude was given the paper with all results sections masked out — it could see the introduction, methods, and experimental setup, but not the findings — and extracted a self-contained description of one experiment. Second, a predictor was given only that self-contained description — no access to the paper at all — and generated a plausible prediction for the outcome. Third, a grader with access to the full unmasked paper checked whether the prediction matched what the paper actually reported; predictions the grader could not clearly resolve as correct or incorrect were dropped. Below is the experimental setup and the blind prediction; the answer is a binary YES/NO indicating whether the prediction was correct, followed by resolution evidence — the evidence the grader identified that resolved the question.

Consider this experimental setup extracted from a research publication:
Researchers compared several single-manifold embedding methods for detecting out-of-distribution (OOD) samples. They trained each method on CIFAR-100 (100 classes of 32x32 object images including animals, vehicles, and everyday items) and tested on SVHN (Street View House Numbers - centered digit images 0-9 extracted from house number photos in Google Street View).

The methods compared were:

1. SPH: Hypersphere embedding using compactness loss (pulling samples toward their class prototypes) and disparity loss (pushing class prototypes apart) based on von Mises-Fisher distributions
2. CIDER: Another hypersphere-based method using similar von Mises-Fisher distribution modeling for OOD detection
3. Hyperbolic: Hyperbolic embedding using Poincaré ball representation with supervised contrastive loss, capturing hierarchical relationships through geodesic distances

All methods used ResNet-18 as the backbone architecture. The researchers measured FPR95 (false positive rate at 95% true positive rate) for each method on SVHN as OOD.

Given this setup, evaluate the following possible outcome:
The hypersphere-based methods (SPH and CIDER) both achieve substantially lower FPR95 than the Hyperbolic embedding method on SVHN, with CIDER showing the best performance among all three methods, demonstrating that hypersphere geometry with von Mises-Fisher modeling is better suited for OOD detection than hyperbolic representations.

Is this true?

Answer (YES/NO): YES